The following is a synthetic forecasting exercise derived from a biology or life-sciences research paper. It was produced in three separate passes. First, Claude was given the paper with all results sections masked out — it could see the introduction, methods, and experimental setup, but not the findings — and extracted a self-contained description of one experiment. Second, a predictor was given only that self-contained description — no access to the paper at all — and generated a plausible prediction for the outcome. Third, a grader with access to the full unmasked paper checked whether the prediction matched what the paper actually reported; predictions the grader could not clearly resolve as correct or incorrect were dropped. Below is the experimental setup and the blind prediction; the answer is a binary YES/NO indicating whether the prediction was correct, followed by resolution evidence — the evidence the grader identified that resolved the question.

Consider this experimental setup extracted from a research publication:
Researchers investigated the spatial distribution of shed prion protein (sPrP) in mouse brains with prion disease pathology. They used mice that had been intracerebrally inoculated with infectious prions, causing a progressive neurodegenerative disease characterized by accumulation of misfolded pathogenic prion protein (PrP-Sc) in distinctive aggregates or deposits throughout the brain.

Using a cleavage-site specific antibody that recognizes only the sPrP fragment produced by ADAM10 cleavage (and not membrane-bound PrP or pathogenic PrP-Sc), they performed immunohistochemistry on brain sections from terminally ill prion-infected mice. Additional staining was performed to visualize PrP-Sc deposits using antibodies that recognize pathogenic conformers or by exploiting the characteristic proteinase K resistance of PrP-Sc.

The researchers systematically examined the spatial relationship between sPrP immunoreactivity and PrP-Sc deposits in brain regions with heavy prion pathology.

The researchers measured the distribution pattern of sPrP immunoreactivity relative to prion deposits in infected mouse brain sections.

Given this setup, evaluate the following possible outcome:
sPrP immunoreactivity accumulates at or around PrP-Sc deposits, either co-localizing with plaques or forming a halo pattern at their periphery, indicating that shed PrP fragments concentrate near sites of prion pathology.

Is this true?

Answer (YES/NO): YES